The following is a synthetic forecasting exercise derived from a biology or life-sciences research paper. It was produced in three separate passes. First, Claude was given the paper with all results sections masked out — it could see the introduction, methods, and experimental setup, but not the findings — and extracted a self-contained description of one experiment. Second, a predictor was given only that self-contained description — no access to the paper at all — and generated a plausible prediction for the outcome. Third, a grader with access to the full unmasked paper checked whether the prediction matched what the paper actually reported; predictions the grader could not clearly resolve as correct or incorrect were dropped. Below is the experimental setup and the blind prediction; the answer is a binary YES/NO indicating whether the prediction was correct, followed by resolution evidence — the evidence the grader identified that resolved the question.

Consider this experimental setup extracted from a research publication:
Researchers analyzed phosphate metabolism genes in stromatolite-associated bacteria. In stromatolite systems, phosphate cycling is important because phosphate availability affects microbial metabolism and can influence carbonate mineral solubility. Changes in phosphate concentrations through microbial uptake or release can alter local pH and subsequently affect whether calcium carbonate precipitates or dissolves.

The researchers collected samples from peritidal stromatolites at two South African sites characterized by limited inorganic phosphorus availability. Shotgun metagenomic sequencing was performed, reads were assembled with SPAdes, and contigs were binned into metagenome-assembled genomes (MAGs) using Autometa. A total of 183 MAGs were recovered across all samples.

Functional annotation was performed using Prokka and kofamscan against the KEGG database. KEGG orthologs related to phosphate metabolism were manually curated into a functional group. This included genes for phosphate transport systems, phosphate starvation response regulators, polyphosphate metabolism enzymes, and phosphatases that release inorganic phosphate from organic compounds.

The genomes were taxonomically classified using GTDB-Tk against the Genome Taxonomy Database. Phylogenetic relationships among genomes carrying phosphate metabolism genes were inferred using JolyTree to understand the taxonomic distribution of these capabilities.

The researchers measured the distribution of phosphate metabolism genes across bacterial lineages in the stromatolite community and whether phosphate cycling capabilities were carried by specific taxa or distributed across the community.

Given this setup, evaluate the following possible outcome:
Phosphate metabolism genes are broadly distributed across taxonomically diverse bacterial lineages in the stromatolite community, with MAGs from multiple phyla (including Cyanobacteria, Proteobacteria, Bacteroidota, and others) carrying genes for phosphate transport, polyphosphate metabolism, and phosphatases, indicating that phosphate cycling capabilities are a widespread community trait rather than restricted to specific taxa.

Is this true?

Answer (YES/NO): NO